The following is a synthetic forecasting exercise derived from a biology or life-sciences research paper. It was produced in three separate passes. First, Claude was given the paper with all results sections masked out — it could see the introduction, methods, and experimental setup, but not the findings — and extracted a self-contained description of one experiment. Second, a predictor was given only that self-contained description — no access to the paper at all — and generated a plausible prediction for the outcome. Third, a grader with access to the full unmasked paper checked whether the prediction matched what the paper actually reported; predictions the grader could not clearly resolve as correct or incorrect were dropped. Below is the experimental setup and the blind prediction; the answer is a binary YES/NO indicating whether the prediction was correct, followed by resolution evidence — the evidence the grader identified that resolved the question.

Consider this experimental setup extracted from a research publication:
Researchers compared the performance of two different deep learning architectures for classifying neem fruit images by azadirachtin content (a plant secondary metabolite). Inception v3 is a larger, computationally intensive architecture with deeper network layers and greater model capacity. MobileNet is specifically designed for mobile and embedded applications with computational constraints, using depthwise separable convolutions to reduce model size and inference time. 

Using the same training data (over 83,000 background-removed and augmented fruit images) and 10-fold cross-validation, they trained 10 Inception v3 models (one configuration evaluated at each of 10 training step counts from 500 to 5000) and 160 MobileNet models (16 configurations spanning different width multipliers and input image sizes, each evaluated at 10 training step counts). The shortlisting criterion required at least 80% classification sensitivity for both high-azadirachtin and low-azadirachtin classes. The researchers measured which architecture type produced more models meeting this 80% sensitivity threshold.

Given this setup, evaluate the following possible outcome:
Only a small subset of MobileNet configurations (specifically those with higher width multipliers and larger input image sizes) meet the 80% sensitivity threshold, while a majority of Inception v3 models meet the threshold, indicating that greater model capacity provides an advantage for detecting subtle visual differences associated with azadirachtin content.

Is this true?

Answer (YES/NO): NO